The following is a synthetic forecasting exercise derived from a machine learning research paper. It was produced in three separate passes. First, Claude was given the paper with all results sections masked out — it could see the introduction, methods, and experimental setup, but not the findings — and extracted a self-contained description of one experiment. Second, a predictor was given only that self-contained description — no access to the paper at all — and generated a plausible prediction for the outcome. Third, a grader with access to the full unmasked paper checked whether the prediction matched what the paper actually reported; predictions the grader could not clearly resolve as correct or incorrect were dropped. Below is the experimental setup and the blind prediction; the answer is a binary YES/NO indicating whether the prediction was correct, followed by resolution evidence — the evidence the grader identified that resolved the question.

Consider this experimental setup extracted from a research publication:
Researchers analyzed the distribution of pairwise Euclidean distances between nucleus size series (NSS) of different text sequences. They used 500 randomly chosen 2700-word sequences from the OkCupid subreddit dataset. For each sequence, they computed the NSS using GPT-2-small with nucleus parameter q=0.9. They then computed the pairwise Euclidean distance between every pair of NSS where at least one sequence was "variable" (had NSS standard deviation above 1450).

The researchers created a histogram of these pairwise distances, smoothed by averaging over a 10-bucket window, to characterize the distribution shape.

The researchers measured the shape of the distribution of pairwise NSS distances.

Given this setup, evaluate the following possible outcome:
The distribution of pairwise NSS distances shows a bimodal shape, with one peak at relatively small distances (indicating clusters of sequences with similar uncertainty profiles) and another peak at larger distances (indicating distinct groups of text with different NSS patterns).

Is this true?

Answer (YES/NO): NO